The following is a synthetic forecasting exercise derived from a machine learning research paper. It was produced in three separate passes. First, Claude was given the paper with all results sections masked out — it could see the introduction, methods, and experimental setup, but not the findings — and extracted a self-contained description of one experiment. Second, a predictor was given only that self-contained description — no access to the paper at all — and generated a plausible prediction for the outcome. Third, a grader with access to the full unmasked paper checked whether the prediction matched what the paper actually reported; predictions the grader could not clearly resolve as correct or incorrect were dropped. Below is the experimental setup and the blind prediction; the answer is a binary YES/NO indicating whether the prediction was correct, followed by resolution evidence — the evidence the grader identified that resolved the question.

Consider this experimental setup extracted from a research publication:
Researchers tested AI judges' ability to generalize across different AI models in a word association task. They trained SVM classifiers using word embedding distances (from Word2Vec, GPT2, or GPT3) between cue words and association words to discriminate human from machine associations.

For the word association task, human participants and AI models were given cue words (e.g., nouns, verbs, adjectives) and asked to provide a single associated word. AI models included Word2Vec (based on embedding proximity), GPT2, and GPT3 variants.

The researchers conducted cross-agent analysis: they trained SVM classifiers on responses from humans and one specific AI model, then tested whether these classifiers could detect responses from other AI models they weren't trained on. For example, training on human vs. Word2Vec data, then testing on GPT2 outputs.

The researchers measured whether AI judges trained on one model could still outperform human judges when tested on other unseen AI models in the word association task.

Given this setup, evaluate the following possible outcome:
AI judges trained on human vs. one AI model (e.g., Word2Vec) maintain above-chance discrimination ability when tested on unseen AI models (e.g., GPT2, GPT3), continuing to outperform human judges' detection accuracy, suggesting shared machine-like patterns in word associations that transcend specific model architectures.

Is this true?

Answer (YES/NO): YES